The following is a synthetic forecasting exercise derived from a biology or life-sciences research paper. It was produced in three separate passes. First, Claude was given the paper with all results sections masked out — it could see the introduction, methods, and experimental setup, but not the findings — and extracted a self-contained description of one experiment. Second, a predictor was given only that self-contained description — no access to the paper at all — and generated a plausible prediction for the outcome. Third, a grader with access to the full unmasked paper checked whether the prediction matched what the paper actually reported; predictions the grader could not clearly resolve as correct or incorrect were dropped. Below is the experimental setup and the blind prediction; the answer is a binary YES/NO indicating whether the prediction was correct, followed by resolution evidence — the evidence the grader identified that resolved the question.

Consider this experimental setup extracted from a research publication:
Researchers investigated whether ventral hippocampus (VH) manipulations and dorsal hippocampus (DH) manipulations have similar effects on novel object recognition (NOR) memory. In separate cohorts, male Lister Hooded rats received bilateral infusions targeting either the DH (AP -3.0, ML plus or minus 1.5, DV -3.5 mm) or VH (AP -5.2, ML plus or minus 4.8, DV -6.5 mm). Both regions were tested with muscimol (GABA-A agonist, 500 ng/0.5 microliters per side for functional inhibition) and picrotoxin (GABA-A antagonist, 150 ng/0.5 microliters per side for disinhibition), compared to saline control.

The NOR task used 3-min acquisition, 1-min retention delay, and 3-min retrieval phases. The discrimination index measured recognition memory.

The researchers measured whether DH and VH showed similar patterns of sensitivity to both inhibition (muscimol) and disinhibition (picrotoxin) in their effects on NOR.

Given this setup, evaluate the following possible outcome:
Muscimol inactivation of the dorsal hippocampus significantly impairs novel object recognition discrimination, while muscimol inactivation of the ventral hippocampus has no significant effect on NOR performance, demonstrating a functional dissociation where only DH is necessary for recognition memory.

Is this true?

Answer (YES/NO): YES